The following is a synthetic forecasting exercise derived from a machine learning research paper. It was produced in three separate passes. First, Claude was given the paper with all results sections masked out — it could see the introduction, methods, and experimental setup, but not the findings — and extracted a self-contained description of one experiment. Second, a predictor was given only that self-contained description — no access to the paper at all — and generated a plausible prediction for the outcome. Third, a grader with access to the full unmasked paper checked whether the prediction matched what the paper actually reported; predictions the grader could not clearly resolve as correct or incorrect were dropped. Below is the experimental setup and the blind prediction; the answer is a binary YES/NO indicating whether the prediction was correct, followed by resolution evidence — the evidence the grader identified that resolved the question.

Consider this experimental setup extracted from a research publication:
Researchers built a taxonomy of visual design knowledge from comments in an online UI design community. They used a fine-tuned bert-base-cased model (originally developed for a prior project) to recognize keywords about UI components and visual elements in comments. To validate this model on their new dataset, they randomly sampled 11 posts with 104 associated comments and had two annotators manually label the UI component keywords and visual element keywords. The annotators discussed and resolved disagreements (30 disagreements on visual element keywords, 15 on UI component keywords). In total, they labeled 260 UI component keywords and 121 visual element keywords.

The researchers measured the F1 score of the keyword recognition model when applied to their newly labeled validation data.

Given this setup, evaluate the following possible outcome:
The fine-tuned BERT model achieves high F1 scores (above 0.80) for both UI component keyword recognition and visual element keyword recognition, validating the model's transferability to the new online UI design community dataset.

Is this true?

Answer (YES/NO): NO